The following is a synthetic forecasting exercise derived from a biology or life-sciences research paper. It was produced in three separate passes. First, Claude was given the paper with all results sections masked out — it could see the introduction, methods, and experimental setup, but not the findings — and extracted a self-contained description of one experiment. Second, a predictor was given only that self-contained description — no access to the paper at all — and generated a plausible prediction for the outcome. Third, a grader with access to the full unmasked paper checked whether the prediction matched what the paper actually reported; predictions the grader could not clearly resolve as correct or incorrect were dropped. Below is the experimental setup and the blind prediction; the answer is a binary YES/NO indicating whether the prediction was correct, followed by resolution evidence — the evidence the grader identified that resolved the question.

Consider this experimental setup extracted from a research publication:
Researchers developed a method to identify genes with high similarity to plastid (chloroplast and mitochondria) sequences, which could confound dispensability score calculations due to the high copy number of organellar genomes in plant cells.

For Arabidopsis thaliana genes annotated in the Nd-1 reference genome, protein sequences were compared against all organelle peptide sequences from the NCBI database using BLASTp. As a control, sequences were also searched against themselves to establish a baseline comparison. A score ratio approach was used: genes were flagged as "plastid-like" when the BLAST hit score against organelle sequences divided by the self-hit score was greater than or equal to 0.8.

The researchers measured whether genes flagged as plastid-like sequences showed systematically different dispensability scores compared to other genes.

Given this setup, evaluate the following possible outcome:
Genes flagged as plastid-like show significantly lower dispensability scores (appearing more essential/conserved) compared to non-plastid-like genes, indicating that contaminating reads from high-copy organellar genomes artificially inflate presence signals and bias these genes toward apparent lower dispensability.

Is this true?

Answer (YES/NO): NO